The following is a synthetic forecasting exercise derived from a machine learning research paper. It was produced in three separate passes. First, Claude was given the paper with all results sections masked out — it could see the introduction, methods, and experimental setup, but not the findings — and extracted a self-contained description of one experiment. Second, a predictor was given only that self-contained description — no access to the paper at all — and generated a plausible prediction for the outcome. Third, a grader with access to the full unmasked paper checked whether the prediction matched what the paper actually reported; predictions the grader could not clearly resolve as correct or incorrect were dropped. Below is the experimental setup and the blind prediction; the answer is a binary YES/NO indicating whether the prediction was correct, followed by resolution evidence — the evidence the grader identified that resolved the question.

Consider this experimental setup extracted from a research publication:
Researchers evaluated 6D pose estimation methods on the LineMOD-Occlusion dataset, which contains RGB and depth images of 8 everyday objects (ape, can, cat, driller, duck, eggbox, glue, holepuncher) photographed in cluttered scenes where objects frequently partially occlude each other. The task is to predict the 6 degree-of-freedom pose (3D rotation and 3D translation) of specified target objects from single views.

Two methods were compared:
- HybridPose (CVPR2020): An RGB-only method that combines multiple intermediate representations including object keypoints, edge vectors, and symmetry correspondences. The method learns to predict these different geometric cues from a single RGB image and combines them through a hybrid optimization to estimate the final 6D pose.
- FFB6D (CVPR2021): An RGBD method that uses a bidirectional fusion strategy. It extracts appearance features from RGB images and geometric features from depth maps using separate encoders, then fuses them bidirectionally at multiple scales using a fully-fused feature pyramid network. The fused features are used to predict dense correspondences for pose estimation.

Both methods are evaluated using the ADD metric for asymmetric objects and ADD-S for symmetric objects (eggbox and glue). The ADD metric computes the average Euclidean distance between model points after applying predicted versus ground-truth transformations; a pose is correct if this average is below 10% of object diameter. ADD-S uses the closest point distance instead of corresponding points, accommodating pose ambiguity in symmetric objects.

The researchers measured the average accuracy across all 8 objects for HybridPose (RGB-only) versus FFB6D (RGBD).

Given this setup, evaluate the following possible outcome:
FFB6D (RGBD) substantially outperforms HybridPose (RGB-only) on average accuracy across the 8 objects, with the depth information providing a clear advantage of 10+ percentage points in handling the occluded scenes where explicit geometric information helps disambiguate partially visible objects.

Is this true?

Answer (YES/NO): YES